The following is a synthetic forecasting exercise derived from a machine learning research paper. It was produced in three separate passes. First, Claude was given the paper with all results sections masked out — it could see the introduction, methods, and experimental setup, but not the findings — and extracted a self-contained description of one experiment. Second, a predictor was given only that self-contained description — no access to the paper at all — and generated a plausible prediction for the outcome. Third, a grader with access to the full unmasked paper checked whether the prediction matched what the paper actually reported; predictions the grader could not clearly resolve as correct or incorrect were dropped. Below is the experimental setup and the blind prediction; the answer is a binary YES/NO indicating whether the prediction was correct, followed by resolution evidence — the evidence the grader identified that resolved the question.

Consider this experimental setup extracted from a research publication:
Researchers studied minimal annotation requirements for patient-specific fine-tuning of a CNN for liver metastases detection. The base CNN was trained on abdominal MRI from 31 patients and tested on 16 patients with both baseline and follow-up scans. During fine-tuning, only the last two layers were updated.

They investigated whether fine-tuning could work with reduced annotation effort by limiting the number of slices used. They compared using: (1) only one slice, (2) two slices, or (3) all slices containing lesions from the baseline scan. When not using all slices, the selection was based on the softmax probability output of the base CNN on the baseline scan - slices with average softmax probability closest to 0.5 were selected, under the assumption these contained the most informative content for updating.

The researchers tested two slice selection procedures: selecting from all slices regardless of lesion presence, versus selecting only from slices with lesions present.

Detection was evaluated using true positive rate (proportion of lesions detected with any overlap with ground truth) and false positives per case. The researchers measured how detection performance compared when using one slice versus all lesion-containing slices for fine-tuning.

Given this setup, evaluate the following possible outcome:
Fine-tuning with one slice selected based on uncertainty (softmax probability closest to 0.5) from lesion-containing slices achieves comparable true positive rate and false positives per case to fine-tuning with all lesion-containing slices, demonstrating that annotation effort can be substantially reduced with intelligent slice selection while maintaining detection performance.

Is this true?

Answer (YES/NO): NO